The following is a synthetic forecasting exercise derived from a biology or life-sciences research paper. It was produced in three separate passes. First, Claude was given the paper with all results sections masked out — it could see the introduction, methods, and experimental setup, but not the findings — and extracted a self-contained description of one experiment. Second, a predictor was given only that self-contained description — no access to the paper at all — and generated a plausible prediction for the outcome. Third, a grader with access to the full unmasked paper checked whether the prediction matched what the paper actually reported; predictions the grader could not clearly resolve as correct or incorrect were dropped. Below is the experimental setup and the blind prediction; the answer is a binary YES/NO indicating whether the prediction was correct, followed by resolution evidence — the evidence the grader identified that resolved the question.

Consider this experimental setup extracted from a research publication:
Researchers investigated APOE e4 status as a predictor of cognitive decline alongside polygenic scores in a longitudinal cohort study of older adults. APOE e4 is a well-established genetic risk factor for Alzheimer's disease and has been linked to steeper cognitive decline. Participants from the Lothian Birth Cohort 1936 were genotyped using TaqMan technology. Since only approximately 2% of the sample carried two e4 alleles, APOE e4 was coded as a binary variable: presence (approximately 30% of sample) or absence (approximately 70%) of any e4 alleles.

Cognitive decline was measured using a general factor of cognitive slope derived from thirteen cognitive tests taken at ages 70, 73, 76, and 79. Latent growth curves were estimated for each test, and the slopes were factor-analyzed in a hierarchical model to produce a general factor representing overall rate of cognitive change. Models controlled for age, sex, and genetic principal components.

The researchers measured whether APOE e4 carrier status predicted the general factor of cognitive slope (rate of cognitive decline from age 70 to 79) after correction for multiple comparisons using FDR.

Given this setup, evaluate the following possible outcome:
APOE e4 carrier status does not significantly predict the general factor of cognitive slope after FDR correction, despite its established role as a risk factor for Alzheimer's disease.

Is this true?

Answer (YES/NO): NO